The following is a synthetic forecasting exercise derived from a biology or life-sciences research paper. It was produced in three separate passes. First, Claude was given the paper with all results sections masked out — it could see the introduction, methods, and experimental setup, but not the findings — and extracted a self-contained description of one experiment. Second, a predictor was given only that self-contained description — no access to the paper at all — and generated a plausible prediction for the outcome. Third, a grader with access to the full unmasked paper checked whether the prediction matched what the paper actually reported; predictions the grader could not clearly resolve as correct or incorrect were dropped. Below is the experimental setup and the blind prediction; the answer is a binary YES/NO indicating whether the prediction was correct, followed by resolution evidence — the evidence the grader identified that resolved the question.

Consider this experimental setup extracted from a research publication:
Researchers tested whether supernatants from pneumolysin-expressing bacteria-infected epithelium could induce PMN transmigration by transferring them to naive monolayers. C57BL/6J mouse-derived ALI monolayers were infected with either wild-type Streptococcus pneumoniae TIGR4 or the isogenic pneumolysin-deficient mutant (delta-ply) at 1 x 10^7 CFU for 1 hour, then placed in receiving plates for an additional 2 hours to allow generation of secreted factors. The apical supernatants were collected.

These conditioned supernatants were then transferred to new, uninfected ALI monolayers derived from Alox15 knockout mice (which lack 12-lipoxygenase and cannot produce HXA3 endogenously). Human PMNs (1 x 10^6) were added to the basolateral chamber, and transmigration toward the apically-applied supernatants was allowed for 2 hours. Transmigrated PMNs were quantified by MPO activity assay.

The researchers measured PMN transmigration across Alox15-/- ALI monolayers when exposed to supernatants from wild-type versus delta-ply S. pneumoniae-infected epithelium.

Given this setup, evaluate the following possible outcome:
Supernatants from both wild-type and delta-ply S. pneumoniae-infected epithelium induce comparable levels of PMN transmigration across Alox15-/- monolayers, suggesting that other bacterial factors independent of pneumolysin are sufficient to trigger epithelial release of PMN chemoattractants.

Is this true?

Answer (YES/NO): NO